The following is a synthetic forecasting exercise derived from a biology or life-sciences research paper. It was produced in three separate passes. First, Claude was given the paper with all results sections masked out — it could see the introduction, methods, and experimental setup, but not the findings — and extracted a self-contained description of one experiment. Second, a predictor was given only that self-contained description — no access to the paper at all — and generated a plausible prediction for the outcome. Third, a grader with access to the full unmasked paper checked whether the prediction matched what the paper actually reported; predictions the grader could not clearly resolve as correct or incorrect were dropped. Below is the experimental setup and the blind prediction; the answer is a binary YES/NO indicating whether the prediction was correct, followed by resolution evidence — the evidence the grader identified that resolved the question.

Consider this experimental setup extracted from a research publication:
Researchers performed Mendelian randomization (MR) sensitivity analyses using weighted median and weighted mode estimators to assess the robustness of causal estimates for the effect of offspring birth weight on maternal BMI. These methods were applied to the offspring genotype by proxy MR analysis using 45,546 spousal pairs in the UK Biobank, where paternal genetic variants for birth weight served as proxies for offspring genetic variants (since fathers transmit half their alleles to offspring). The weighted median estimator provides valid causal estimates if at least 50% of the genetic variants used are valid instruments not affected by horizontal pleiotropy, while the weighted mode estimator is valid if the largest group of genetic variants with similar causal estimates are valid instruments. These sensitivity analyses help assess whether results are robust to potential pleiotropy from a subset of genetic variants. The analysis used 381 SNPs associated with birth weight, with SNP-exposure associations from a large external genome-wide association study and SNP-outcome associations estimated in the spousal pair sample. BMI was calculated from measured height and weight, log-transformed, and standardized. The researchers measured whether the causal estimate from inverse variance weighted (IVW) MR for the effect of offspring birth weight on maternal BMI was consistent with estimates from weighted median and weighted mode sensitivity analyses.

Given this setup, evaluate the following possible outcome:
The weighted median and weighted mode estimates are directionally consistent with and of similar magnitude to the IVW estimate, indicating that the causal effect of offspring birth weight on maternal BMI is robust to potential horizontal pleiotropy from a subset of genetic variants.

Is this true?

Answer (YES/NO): NO